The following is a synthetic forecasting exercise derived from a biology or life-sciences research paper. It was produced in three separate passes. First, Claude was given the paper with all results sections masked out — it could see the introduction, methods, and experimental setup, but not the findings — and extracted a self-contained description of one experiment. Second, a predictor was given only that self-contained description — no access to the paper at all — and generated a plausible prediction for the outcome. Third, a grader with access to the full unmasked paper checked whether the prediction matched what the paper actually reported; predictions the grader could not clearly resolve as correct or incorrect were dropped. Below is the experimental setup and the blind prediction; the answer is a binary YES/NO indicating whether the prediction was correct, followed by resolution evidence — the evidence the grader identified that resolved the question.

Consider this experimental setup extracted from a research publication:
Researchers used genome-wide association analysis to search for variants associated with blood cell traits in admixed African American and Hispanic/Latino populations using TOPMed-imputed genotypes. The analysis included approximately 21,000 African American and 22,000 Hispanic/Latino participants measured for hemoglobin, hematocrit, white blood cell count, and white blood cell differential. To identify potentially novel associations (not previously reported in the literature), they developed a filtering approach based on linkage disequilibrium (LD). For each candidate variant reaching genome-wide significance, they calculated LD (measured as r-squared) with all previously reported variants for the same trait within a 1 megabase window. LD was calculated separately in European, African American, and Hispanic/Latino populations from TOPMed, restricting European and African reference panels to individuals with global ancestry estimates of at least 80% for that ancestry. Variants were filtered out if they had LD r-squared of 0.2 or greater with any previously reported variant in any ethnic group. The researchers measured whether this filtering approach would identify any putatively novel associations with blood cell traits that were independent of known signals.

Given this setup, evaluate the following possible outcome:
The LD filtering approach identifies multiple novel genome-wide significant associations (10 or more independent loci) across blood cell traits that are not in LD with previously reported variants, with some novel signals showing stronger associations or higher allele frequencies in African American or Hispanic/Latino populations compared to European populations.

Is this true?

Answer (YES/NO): NO